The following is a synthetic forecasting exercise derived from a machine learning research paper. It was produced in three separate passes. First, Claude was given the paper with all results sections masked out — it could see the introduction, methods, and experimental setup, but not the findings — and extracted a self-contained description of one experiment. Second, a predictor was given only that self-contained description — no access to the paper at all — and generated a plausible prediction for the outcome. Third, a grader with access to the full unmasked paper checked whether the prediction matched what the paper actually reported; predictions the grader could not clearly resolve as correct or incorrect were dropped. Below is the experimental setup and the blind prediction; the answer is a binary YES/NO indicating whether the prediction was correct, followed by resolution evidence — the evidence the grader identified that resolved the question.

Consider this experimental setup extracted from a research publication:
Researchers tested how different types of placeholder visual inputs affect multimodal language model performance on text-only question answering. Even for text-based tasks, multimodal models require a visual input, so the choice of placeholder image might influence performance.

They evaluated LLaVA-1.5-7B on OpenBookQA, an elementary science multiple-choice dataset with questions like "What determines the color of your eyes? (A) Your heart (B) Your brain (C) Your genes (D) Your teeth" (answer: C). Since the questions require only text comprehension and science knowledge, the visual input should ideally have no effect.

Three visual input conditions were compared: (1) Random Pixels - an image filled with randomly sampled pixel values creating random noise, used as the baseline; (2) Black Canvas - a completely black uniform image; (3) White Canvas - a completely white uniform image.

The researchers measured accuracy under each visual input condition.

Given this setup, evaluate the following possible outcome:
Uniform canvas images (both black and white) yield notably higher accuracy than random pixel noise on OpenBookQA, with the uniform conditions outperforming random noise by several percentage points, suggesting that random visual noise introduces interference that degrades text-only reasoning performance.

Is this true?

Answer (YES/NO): NO